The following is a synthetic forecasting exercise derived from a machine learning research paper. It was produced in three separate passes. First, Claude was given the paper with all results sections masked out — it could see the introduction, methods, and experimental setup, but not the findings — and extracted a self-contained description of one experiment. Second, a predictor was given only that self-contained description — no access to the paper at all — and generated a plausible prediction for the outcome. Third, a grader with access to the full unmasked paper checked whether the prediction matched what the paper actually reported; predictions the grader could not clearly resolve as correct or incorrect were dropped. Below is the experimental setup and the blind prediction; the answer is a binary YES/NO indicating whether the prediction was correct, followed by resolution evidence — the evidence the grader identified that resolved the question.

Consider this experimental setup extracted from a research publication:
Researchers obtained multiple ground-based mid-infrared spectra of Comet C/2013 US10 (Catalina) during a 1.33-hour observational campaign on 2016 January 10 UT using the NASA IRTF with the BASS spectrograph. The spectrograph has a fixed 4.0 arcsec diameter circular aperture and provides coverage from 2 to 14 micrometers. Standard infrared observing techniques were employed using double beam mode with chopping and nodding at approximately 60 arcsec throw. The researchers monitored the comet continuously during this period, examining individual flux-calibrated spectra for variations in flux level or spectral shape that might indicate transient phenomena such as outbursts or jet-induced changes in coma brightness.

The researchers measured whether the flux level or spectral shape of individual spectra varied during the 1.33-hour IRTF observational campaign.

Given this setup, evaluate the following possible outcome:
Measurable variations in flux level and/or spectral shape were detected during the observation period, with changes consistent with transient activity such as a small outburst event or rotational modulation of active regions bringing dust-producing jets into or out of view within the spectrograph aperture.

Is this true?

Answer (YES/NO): NO